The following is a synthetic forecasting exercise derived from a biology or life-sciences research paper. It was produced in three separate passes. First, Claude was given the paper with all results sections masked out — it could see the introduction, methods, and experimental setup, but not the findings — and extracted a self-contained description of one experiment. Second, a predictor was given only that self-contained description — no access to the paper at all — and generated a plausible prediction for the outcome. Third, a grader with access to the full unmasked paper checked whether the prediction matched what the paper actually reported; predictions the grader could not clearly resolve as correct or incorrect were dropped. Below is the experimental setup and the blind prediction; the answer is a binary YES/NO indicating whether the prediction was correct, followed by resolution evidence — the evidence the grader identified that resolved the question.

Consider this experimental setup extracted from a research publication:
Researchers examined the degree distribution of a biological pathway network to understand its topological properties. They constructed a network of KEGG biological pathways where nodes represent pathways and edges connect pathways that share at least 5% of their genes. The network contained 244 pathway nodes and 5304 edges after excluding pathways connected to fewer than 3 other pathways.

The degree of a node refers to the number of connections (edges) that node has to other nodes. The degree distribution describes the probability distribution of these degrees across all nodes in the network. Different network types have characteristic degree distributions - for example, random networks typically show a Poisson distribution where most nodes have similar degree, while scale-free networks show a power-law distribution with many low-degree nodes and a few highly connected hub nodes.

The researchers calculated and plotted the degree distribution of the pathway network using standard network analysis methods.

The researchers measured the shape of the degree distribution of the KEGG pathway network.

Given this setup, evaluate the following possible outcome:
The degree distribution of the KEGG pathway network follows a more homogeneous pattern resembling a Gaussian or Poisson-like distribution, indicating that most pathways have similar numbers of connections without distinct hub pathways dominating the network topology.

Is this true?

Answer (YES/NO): NO